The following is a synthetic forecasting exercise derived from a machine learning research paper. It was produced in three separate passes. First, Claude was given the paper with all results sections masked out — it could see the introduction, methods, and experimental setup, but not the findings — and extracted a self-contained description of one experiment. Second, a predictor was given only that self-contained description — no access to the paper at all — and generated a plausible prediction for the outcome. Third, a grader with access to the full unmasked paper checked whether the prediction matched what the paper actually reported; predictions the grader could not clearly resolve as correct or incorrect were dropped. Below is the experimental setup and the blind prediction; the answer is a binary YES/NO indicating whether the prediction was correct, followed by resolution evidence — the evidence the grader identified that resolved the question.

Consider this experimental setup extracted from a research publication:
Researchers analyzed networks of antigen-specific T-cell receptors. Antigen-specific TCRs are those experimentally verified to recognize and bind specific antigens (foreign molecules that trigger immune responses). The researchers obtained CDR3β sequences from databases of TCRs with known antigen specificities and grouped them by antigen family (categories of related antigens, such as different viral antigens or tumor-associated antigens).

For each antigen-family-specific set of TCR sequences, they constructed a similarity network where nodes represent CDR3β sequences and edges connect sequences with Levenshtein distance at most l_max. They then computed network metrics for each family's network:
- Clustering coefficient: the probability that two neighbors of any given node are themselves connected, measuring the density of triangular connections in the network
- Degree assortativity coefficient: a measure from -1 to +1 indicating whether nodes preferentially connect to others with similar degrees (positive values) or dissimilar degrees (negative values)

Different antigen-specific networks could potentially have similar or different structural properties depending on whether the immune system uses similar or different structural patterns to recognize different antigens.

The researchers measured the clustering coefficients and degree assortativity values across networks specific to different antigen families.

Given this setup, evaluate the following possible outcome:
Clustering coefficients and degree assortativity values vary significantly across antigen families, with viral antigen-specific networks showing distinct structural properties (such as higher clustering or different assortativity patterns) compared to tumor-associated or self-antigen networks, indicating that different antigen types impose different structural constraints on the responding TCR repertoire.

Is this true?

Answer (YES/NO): NO